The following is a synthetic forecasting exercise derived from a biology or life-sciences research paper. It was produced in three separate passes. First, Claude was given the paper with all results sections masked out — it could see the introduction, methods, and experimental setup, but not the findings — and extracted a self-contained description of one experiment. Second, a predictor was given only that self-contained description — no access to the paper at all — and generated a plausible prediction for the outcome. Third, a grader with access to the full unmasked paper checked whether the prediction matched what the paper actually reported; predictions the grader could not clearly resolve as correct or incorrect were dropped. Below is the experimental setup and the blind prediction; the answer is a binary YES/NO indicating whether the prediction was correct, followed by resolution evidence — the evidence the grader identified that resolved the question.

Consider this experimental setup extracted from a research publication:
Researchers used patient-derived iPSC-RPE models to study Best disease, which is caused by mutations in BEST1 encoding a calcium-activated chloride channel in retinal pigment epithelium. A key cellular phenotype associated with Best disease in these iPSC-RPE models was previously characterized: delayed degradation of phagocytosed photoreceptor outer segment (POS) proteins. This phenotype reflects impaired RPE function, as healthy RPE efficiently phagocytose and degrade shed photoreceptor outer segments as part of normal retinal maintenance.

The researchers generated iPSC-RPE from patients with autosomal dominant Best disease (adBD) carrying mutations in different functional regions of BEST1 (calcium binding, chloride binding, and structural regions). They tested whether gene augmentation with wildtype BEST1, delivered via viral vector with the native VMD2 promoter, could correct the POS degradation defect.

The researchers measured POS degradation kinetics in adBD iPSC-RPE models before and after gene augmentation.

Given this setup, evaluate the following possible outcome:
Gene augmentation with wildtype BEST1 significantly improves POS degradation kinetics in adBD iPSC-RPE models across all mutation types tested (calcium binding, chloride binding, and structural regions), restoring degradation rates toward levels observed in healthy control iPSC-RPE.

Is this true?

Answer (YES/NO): NO